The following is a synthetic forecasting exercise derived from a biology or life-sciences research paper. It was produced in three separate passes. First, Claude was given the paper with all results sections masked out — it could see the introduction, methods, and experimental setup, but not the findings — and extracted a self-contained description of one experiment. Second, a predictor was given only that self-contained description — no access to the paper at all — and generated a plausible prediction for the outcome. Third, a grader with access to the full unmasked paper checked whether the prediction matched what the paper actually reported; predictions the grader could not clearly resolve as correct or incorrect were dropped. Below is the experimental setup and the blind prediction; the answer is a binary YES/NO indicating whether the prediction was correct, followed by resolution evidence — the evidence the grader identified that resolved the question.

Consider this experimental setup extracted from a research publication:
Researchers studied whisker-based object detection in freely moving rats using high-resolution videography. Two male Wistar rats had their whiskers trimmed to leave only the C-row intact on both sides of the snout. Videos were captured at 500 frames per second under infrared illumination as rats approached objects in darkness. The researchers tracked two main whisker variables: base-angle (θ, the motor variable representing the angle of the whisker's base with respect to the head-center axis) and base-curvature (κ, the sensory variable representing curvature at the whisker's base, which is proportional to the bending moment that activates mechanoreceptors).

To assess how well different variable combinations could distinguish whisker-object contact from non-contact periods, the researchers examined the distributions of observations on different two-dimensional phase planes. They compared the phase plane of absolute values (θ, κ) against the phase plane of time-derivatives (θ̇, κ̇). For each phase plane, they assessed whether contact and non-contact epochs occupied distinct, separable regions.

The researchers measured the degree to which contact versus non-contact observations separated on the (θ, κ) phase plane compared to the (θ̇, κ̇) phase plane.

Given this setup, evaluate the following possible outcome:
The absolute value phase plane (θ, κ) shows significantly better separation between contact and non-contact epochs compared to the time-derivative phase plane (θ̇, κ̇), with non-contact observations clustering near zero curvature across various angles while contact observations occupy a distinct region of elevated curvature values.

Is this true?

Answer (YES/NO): NO